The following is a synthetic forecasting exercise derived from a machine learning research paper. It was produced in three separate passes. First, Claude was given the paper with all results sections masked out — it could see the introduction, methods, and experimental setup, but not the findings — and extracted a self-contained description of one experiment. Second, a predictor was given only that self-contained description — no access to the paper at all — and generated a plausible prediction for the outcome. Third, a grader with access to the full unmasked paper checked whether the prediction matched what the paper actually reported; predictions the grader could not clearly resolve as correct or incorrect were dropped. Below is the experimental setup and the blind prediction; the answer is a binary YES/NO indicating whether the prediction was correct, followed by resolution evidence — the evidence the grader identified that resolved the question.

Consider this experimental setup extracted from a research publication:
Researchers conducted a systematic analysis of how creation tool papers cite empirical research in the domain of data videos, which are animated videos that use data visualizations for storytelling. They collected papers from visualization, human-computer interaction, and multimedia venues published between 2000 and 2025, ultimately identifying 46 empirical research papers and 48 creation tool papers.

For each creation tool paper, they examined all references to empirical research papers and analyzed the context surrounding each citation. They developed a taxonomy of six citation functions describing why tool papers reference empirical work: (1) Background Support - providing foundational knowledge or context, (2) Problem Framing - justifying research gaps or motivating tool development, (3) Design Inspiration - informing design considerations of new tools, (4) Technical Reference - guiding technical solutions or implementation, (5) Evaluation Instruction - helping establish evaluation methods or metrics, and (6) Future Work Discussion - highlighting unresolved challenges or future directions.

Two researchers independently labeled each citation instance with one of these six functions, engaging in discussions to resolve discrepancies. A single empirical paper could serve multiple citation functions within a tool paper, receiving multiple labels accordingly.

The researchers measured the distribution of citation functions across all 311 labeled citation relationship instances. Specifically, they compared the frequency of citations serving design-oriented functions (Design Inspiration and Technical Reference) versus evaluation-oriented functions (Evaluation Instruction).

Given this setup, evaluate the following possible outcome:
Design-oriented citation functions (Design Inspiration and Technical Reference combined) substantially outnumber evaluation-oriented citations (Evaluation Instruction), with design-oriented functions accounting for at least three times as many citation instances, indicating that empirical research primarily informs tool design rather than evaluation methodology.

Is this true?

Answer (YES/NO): YES